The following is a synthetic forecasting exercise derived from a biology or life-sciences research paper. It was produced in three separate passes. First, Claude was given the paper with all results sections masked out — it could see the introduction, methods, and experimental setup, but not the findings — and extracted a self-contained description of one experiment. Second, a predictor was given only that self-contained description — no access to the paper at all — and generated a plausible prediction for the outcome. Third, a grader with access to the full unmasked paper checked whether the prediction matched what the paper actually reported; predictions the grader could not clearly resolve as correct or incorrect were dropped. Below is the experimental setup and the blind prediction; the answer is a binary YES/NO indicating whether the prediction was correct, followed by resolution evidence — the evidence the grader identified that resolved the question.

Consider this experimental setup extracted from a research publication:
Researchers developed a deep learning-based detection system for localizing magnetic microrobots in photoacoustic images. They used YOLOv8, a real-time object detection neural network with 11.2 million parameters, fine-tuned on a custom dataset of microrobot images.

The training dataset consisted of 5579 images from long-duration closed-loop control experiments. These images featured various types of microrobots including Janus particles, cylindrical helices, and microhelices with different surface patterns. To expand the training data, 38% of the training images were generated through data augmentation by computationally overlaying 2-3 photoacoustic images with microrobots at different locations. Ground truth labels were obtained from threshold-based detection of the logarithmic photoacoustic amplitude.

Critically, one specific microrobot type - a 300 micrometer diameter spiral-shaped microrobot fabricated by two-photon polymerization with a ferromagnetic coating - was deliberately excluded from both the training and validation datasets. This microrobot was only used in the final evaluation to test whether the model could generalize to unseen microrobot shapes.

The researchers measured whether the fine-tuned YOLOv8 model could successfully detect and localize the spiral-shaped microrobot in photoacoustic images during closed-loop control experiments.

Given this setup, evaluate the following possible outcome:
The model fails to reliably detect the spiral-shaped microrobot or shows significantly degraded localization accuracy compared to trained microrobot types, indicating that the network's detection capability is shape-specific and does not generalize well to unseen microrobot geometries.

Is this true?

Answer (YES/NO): NO